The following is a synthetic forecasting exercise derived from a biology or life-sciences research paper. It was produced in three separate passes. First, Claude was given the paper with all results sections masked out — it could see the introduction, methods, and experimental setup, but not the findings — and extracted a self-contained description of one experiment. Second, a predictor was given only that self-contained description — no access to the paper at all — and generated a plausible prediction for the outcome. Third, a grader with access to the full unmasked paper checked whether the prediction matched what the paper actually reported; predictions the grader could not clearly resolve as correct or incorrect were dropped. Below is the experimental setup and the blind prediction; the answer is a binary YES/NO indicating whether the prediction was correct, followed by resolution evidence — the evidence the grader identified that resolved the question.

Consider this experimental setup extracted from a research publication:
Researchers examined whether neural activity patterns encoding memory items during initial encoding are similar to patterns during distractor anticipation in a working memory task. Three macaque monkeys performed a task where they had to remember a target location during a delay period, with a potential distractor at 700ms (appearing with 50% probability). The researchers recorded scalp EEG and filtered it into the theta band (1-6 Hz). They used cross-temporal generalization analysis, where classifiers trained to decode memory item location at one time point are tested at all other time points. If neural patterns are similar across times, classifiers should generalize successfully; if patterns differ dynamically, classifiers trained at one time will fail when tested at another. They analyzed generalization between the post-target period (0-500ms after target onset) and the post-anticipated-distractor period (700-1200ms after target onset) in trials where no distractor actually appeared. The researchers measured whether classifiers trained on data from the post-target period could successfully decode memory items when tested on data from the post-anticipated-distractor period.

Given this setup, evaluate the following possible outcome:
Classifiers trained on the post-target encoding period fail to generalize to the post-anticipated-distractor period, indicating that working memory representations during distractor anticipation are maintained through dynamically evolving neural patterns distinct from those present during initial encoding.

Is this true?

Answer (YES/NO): NO